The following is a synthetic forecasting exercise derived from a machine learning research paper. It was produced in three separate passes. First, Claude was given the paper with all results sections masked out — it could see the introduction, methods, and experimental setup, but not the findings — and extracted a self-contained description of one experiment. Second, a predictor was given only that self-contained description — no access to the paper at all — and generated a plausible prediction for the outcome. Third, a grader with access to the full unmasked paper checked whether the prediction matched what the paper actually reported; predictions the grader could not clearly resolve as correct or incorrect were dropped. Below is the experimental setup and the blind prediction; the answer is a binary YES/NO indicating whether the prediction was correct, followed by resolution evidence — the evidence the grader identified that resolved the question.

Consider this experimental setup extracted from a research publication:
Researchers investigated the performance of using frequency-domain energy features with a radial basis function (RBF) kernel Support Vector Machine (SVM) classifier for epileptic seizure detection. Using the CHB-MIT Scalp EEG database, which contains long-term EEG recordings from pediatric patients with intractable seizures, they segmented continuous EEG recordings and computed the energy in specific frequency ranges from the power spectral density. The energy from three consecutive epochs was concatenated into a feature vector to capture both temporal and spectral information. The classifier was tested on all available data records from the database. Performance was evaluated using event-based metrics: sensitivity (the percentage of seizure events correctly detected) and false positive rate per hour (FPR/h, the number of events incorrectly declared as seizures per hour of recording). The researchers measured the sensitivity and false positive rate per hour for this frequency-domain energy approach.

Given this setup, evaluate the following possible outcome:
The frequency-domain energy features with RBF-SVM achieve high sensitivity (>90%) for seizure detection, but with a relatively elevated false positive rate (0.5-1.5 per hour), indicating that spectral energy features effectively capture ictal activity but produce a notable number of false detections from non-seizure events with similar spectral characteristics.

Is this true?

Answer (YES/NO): NO